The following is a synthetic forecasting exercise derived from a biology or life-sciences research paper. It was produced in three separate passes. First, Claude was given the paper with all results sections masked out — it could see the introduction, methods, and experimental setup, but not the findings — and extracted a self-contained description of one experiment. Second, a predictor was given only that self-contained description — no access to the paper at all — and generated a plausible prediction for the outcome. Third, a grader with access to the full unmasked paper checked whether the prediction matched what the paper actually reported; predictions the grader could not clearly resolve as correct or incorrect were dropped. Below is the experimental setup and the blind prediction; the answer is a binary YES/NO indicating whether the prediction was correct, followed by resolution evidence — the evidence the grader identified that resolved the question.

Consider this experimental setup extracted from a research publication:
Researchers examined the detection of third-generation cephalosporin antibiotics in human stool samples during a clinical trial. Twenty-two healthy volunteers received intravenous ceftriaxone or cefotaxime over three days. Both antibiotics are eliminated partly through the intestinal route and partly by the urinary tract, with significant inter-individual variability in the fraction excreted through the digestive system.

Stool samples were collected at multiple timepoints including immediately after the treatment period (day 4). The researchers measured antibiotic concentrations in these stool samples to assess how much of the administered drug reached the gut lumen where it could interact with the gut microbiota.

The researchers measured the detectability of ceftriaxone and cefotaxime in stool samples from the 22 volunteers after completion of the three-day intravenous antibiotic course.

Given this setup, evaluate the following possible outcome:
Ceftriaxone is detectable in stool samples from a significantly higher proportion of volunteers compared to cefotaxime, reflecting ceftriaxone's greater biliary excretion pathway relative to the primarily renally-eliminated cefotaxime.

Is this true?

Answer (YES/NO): NO